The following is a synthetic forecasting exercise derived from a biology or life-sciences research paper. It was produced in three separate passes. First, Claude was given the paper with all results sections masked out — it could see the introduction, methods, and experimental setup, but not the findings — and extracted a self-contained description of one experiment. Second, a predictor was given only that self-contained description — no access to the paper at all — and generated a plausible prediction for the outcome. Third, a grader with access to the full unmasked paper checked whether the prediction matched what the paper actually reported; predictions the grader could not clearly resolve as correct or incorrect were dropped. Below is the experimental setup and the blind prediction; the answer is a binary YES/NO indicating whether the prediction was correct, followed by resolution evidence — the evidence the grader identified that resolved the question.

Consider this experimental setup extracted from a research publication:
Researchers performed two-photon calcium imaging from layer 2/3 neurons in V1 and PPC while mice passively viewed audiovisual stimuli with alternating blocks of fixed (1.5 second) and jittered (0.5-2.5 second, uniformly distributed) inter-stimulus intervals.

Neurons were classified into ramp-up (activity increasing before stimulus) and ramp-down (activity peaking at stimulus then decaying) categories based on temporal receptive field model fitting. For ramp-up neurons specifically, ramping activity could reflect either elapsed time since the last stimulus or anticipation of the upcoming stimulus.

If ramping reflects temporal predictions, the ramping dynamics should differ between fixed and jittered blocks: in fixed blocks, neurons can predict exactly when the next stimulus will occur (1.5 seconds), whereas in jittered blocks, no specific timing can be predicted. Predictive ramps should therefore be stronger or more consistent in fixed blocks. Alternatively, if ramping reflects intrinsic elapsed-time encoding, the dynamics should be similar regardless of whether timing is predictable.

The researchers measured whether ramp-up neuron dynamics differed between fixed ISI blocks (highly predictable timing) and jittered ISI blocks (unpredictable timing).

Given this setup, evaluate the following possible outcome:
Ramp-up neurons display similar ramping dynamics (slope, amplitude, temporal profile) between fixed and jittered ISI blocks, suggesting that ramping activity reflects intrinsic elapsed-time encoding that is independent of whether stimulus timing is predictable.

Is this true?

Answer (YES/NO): YES